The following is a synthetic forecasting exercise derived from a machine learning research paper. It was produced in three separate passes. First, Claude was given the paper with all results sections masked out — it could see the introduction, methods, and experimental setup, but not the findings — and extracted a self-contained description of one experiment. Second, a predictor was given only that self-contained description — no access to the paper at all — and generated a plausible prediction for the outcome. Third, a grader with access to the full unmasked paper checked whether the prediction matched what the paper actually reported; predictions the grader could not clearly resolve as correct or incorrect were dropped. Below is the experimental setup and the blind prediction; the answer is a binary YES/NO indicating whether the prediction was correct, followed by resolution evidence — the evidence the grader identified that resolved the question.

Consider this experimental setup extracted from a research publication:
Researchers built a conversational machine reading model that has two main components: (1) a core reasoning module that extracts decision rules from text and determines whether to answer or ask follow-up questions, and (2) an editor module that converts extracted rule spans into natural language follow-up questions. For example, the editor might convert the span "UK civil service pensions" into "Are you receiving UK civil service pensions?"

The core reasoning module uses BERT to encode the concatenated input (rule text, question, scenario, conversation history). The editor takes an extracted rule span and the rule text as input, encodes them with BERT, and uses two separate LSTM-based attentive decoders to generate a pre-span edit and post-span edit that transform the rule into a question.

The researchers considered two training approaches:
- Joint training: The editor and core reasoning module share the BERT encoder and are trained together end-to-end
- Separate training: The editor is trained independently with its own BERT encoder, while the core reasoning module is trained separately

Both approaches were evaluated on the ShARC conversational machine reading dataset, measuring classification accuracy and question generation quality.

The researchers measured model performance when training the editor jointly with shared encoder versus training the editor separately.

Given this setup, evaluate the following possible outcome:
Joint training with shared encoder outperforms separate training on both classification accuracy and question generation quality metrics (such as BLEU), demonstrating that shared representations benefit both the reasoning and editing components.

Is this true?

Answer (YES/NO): NO